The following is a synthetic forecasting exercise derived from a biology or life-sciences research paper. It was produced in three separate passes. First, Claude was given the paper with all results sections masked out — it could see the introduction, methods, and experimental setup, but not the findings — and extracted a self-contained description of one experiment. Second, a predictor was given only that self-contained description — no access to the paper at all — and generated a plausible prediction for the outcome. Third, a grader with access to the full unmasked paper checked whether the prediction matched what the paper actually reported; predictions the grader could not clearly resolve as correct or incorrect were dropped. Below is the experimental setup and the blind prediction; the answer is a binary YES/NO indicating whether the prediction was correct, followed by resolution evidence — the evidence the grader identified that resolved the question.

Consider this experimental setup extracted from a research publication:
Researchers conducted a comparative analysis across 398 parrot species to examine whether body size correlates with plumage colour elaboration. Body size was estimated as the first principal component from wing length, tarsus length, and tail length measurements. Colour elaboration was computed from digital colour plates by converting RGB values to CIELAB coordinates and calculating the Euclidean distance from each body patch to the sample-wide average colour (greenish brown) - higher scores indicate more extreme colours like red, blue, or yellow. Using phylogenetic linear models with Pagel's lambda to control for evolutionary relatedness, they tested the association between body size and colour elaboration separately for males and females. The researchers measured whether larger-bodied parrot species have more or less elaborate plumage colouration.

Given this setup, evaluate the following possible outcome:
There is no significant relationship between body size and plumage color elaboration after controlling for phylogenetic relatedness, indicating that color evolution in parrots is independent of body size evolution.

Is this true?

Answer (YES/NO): NO